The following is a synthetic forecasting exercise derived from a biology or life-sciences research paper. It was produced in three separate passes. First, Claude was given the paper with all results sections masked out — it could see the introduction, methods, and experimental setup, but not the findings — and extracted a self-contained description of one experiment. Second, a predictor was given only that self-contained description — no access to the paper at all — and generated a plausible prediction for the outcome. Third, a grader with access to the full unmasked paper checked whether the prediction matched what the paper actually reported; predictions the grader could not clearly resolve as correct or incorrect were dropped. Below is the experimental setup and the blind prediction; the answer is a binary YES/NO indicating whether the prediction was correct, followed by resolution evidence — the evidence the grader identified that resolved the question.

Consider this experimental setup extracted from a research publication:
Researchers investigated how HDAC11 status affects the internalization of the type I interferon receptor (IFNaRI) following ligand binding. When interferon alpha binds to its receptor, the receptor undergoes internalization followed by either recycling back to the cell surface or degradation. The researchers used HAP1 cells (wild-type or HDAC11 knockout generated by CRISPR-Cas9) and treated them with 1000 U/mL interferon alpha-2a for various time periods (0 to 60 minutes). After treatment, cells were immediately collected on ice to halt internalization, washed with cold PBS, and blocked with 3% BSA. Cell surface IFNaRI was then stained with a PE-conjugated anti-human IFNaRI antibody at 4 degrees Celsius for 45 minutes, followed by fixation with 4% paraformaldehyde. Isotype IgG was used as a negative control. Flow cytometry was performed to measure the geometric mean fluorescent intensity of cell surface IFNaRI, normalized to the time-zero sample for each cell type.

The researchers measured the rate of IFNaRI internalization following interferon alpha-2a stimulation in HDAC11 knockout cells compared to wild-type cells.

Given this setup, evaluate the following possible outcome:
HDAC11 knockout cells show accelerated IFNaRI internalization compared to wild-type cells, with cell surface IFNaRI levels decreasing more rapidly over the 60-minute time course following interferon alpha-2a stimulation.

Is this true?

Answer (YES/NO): NO